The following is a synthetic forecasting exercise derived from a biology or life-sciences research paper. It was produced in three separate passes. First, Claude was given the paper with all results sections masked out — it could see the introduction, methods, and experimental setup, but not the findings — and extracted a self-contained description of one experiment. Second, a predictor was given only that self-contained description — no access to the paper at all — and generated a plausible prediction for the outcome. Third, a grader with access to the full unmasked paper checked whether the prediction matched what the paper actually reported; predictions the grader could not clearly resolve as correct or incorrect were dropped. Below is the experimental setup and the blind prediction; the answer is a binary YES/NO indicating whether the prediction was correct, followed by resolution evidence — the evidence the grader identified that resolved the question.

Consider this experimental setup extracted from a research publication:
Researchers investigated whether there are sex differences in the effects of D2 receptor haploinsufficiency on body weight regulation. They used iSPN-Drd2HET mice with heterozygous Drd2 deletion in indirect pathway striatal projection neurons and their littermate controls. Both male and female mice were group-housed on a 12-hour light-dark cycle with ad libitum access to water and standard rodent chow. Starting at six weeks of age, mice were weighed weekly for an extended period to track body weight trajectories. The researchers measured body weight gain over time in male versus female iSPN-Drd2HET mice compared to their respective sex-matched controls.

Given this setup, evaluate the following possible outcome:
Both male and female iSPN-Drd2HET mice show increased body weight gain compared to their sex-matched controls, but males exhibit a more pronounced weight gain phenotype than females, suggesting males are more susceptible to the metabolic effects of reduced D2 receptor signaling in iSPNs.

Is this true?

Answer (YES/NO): NO